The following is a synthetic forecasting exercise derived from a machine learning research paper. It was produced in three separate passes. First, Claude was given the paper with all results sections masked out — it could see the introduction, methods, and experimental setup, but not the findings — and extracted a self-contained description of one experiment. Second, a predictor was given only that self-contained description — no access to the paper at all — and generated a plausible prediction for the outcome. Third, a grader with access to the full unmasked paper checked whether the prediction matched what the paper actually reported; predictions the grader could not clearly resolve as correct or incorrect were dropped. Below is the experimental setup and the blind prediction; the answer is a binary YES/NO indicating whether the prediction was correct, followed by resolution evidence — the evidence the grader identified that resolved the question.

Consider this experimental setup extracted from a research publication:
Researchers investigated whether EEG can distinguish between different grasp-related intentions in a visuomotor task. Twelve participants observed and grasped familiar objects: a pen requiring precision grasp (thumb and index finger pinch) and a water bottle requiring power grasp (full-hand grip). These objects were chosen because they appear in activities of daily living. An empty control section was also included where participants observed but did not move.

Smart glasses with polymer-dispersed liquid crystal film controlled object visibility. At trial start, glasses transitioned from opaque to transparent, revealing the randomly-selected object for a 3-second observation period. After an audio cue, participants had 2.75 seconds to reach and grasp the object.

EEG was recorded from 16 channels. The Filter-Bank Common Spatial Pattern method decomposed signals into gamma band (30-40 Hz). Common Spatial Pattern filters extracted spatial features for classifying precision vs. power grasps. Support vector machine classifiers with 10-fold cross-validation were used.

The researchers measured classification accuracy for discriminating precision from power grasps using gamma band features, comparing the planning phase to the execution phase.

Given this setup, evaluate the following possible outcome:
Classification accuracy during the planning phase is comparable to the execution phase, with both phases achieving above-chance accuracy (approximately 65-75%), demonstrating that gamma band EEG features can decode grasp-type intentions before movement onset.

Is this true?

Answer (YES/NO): NO